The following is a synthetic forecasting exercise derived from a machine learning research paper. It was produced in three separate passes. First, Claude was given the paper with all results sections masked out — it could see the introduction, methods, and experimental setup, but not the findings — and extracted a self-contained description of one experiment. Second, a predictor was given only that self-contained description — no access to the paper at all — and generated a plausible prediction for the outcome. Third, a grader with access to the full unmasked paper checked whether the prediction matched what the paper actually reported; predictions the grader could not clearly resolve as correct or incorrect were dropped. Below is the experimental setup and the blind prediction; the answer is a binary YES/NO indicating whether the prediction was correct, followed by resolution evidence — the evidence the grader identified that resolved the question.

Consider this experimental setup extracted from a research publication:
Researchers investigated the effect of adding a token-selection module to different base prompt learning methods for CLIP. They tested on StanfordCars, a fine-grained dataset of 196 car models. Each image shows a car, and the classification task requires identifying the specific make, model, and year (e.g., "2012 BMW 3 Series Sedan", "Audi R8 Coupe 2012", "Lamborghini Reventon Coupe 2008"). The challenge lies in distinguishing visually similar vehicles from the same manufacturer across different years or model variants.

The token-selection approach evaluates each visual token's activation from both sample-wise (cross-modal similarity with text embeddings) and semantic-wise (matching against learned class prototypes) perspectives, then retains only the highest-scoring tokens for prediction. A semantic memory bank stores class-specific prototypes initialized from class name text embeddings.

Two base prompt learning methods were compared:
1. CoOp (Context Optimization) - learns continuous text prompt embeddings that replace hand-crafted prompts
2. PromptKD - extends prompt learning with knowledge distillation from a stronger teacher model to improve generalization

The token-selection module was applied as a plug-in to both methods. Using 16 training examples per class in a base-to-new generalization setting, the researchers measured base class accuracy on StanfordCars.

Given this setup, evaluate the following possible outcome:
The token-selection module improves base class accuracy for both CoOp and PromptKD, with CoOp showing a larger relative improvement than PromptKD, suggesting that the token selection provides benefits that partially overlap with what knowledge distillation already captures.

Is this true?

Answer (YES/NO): NO